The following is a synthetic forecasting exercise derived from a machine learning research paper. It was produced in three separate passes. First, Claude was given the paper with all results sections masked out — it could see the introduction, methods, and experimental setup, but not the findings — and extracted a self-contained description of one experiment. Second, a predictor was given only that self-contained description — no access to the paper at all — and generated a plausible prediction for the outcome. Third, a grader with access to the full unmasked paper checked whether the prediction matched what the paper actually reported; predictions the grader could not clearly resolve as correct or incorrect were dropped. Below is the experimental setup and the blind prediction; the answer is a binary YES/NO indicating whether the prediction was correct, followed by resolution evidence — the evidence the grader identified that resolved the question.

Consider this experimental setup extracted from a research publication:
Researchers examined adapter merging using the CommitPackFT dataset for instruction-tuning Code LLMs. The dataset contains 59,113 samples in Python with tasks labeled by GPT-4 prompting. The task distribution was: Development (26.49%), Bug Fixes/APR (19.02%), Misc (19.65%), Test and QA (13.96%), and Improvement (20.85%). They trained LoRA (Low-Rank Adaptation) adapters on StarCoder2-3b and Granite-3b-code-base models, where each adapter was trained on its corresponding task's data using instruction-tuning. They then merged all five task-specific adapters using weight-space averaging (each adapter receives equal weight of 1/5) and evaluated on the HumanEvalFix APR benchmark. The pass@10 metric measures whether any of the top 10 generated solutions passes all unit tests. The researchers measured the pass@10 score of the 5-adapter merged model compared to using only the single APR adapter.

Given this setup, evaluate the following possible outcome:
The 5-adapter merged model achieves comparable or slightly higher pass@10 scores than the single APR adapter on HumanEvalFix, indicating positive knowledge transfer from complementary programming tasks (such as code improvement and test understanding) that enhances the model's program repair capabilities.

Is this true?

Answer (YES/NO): NO